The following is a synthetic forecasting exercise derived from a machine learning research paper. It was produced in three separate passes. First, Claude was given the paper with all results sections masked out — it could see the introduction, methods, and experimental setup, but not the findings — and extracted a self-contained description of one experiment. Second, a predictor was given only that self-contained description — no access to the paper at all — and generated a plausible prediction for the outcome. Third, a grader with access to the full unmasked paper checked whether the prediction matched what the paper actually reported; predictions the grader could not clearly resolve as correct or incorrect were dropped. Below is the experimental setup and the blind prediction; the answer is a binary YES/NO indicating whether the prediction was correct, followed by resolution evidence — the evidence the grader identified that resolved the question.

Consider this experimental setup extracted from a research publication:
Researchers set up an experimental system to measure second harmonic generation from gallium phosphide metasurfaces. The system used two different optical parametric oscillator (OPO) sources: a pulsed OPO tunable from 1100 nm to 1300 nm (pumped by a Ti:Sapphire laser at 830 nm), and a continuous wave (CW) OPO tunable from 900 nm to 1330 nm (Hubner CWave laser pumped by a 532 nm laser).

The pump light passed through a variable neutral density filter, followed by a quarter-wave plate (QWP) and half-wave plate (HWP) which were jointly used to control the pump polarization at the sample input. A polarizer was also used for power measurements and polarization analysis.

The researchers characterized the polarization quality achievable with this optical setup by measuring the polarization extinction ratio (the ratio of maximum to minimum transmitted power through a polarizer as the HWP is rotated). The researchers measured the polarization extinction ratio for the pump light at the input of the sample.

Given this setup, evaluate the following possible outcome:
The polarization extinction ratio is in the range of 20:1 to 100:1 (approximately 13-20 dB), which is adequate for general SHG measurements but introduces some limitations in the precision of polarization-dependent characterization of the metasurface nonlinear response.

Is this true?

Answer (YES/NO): NO